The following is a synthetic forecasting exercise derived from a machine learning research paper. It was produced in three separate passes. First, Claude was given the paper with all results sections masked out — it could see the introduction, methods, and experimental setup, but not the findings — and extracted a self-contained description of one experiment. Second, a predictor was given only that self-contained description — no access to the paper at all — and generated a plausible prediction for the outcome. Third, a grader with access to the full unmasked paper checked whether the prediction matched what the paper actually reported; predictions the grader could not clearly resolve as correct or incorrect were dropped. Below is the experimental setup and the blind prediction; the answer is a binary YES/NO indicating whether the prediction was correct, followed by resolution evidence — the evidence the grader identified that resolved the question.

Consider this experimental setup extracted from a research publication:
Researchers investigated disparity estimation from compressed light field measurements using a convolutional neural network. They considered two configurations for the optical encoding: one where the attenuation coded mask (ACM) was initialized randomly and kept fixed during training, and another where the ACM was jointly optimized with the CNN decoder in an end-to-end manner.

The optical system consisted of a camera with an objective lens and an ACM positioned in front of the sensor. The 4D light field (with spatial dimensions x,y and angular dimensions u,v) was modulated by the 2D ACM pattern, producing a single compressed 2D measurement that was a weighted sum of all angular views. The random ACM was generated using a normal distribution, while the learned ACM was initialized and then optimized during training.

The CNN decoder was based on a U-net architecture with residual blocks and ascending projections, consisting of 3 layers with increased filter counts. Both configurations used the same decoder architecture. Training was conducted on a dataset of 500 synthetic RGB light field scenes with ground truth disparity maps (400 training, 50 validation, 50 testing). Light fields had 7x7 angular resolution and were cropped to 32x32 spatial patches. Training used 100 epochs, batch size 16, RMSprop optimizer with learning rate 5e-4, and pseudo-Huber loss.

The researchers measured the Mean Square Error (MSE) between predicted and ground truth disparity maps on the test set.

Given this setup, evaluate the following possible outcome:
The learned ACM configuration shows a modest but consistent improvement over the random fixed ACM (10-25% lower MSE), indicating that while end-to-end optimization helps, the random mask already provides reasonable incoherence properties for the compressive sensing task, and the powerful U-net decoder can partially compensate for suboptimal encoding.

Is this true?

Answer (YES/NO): NO